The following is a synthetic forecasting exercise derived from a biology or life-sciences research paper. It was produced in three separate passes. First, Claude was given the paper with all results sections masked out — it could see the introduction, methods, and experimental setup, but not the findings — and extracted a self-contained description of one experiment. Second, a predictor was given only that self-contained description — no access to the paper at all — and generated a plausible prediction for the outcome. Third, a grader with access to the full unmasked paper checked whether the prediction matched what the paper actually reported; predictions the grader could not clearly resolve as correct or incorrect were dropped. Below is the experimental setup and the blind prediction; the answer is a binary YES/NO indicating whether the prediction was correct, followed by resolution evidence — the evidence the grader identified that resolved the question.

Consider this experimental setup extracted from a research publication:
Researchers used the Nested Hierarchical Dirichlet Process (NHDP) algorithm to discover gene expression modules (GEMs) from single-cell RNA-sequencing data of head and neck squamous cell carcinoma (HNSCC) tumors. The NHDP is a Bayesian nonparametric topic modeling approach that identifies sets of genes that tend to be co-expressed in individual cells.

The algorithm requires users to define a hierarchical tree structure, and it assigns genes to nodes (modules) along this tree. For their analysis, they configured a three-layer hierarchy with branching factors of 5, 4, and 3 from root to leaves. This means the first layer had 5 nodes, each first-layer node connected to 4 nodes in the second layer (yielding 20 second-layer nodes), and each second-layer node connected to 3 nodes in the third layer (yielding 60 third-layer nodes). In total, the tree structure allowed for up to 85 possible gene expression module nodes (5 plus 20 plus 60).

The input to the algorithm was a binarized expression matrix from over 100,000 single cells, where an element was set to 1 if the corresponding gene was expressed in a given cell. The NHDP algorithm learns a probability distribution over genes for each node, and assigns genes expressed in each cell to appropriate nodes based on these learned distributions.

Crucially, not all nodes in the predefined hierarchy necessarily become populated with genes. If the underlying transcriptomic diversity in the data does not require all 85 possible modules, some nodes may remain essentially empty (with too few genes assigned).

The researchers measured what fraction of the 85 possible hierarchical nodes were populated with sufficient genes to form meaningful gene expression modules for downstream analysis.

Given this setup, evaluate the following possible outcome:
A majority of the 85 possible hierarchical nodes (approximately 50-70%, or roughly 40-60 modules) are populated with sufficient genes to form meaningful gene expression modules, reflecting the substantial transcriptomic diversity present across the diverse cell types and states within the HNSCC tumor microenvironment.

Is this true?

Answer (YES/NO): NO